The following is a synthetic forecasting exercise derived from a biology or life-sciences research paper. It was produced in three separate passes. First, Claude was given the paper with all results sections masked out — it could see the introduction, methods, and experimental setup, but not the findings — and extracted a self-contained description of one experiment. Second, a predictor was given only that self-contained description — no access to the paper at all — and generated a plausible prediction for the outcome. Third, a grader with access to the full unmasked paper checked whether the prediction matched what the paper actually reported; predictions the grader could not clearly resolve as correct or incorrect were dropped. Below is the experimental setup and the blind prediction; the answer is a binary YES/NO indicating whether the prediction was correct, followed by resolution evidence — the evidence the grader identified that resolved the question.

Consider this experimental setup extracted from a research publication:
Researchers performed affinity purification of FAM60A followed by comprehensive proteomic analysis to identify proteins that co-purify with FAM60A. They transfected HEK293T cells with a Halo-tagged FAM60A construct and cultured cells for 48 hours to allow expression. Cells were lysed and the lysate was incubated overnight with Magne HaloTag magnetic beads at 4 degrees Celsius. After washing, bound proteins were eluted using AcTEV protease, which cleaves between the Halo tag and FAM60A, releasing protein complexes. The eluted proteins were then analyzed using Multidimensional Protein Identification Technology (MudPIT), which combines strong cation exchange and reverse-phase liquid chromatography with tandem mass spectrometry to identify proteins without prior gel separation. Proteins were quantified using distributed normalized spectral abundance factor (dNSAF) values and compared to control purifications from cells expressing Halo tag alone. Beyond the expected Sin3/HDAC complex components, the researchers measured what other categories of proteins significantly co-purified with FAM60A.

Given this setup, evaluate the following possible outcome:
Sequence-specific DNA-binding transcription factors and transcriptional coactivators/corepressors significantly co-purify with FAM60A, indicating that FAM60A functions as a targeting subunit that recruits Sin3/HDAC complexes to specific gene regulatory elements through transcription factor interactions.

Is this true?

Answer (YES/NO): NO